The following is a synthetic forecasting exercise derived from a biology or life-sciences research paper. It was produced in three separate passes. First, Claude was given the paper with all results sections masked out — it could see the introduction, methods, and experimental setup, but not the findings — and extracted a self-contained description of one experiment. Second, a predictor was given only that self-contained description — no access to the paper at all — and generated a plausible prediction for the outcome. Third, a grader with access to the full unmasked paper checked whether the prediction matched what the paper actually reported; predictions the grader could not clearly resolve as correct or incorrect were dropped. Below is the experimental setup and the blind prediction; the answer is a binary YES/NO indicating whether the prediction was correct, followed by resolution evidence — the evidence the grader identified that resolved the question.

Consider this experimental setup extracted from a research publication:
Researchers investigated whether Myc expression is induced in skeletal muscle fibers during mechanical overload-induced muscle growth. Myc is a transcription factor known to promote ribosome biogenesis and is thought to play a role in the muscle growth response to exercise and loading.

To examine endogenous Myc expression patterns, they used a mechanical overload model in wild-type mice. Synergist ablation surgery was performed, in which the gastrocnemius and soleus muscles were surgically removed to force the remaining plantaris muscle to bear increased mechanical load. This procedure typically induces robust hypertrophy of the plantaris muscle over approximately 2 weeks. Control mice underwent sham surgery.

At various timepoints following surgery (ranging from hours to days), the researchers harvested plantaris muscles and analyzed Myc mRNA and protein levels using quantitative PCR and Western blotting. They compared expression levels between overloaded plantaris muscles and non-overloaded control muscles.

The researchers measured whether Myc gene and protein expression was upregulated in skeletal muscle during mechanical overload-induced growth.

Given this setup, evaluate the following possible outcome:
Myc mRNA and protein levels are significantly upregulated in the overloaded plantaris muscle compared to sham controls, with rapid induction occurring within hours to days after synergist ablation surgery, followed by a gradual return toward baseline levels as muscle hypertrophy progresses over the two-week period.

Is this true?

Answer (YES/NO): NO